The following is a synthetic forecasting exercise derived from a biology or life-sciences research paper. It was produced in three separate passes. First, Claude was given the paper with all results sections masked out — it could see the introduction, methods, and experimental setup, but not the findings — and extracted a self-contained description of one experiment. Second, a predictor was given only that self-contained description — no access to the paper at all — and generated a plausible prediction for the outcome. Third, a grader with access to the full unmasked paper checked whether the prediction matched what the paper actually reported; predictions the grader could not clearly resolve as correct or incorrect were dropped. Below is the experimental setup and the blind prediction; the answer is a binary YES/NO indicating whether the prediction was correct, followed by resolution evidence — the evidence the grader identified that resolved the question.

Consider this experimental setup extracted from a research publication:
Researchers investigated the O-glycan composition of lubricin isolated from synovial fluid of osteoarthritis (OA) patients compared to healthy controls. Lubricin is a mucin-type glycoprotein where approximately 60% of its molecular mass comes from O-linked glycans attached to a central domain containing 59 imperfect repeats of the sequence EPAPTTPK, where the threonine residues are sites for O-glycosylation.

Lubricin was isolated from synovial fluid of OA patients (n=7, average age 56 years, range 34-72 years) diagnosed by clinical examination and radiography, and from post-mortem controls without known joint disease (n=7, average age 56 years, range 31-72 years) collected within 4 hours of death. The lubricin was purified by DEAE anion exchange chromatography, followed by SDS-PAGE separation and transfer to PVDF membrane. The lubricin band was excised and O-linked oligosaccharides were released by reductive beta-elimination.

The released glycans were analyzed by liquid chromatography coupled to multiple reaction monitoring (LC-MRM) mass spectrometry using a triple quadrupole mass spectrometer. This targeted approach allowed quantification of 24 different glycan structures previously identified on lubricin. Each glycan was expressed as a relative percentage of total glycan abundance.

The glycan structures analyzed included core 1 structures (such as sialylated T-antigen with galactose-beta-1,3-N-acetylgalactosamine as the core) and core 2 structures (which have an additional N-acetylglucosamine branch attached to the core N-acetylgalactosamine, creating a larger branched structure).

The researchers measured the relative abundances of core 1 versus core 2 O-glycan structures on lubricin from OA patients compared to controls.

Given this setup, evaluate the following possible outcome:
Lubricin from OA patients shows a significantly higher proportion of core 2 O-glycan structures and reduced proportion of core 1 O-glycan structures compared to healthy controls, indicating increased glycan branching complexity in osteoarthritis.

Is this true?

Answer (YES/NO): NO